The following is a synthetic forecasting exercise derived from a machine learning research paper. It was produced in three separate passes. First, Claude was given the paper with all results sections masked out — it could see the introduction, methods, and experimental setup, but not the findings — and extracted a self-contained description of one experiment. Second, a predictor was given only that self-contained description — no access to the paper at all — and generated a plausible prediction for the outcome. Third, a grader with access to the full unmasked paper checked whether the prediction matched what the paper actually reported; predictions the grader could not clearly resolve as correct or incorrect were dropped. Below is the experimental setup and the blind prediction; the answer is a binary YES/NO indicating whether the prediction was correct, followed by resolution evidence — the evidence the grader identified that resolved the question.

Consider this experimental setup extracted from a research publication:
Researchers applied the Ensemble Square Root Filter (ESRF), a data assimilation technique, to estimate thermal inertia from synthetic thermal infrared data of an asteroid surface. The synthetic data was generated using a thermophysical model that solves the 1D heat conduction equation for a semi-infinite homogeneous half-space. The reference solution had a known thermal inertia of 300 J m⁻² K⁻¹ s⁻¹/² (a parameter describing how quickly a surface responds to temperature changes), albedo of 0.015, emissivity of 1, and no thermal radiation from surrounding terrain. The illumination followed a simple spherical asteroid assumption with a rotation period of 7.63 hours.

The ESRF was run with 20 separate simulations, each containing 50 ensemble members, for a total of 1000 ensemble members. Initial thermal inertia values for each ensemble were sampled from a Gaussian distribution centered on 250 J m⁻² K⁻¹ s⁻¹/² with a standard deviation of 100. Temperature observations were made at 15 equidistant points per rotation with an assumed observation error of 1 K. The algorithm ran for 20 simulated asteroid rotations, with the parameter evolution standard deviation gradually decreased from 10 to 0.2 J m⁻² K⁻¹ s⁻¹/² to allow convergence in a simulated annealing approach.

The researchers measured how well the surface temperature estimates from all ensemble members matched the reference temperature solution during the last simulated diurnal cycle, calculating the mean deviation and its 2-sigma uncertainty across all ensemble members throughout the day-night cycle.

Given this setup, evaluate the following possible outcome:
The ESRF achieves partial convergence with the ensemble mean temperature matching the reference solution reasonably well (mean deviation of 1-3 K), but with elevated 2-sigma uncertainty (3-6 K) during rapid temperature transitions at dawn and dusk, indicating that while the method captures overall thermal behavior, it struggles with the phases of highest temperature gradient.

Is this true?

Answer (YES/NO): NO